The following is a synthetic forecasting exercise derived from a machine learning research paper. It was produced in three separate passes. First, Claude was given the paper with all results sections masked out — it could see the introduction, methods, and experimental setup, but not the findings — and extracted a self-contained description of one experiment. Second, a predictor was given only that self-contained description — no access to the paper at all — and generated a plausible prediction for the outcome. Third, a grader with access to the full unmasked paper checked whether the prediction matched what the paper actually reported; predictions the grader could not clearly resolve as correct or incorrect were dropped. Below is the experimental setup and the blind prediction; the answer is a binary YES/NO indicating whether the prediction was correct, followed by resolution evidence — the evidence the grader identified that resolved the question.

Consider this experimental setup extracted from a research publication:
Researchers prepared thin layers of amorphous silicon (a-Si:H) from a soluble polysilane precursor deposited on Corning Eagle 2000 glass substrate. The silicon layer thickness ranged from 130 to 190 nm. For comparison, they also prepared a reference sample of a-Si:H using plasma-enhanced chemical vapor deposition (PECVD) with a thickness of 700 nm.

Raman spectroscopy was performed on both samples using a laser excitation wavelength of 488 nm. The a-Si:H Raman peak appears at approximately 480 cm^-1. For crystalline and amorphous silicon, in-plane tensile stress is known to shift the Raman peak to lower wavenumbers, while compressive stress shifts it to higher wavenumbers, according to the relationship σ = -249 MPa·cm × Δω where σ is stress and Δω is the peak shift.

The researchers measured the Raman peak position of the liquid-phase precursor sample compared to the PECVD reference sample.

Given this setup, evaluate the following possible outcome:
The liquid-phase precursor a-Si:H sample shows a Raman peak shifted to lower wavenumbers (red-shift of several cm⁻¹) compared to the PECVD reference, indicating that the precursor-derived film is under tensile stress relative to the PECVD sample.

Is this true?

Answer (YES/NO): YES